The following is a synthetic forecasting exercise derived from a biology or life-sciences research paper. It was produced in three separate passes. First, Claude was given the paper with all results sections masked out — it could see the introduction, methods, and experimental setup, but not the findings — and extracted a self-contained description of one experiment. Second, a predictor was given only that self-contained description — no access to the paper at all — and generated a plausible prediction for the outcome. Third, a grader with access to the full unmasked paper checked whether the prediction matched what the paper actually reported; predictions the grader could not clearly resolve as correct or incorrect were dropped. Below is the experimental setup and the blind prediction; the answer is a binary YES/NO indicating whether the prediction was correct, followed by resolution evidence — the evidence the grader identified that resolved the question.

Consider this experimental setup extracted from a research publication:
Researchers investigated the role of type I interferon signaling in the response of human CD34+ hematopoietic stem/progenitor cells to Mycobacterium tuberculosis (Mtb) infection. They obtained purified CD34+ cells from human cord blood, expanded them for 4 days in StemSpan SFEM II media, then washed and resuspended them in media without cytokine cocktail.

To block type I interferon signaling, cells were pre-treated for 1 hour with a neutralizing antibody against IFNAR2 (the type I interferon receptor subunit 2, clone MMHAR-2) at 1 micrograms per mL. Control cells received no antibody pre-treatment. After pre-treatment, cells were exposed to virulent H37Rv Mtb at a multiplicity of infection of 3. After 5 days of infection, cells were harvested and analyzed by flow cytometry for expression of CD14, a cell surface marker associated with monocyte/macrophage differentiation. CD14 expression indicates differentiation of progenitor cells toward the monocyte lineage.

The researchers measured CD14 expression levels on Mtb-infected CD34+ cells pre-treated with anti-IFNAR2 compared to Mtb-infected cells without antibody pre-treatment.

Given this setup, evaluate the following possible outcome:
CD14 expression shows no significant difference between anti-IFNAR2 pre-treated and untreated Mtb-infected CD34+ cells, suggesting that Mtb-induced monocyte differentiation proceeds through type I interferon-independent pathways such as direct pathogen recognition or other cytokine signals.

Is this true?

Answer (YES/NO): YES